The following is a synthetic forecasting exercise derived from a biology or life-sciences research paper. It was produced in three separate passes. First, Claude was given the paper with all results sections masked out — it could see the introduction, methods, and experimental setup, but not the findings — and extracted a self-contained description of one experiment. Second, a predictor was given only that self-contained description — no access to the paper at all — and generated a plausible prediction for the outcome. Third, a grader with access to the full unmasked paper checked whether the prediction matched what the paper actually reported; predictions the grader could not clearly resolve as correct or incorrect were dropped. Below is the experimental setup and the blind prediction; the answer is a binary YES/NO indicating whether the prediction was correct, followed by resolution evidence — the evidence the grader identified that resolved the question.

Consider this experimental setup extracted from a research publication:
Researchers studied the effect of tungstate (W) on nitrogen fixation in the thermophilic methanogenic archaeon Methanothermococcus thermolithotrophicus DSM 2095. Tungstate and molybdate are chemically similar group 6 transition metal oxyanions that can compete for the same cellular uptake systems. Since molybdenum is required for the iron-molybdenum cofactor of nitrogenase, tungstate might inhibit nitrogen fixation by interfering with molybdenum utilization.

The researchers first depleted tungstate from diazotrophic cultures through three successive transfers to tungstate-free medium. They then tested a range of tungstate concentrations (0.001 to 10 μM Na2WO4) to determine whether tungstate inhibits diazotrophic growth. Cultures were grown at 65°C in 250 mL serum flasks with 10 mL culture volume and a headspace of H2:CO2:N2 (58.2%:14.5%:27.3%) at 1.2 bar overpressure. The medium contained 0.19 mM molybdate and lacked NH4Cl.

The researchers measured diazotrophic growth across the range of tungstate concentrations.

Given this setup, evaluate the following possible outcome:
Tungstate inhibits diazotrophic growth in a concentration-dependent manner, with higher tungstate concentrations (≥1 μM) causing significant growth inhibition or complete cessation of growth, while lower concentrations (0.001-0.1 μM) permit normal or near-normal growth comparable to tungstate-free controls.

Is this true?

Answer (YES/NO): NO